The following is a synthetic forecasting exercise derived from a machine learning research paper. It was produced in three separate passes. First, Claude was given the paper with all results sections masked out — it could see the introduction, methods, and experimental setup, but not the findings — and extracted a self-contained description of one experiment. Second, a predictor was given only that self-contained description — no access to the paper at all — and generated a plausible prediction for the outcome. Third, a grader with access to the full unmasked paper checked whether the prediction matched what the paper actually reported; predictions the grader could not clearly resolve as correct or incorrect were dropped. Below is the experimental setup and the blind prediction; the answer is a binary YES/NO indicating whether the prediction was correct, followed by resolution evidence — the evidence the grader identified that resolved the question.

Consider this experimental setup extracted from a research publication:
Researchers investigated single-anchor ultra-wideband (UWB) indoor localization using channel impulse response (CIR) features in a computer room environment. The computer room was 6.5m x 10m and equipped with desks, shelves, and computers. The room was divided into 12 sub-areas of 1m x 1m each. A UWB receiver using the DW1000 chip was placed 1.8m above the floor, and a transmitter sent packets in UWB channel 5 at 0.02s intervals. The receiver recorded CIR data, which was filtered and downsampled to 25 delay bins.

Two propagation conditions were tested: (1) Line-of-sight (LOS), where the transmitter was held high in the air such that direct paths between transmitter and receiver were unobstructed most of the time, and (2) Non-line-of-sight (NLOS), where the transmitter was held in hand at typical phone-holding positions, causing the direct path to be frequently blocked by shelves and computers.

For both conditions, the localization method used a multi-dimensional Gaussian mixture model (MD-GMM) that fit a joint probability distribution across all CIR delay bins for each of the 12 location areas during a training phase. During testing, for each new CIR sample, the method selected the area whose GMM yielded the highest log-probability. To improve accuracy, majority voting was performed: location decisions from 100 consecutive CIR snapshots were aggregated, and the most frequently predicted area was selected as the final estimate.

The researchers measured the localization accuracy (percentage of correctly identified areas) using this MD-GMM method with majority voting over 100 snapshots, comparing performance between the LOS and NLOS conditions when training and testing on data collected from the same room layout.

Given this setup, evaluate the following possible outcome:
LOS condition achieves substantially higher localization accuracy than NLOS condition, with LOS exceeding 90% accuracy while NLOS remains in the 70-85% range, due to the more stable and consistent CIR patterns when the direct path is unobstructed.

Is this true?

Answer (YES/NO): NO